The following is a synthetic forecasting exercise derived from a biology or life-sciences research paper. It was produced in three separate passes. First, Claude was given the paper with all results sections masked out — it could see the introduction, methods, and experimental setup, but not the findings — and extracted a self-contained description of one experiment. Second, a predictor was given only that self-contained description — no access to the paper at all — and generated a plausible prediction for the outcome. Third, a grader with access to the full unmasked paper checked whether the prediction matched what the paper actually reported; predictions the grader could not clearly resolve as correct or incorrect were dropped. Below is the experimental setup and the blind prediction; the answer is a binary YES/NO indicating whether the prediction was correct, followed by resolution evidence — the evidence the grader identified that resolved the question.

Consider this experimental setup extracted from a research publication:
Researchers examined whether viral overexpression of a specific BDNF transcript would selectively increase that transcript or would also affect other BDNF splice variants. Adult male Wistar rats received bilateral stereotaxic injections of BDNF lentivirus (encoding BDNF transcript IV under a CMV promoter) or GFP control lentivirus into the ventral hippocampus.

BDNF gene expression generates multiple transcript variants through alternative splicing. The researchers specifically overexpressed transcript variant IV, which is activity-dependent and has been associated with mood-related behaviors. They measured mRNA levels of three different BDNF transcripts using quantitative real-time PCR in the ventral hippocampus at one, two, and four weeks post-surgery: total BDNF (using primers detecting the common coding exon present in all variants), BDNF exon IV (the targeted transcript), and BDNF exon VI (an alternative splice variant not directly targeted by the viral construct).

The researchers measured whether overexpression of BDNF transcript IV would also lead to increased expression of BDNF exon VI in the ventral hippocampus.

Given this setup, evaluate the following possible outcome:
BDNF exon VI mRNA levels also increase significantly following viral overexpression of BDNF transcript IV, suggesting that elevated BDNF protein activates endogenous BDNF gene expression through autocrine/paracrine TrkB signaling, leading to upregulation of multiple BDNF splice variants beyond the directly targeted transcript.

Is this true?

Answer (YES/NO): YES